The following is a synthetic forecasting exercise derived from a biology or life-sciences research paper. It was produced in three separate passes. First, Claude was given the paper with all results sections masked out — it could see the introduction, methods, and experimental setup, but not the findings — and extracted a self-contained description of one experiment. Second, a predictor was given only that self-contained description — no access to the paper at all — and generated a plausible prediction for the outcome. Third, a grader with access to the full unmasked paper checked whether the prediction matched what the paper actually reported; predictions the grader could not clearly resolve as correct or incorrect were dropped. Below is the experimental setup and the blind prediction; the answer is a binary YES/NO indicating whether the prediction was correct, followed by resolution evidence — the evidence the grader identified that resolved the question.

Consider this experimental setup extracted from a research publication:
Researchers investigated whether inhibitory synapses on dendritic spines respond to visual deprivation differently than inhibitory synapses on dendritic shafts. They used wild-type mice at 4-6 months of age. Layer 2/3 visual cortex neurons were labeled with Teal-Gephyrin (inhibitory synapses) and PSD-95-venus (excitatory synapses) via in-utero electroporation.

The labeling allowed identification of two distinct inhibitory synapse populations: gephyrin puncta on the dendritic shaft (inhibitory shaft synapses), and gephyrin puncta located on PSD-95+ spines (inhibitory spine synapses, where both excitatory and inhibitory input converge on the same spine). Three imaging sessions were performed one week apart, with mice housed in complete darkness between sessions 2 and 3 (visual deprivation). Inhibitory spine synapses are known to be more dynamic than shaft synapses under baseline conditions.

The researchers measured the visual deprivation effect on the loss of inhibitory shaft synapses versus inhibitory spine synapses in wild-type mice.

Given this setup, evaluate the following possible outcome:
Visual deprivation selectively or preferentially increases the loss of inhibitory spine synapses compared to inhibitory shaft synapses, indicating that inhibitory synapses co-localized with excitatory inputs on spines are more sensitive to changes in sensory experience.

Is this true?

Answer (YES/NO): NO